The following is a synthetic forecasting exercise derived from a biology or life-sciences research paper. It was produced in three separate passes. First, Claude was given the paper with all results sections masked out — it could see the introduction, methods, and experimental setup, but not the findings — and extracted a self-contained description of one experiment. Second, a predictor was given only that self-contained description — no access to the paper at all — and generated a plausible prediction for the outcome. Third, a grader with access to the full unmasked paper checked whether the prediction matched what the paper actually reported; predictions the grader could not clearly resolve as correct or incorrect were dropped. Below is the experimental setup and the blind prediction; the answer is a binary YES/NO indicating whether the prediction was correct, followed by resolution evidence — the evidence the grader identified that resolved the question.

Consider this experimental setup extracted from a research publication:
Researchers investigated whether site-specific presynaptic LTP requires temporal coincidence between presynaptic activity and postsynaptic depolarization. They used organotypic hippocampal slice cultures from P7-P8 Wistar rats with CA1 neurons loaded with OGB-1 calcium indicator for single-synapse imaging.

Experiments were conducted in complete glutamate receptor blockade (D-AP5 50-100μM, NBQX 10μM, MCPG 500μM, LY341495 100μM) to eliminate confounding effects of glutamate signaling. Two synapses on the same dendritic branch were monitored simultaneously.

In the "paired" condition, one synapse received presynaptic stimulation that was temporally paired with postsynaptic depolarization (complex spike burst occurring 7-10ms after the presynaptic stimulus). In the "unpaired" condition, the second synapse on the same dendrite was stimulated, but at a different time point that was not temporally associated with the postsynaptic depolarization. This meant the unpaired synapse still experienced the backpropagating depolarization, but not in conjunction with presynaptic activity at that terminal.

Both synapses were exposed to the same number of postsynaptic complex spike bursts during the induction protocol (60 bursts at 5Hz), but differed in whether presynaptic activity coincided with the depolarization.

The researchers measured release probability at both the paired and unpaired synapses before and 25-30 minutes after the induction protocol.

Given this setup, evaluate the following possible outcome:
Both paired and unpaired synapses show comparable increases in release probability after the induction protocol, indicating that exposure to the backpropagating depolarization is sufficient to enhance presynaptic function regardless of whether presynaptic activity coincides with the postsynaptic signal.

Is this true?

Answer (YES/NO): NO